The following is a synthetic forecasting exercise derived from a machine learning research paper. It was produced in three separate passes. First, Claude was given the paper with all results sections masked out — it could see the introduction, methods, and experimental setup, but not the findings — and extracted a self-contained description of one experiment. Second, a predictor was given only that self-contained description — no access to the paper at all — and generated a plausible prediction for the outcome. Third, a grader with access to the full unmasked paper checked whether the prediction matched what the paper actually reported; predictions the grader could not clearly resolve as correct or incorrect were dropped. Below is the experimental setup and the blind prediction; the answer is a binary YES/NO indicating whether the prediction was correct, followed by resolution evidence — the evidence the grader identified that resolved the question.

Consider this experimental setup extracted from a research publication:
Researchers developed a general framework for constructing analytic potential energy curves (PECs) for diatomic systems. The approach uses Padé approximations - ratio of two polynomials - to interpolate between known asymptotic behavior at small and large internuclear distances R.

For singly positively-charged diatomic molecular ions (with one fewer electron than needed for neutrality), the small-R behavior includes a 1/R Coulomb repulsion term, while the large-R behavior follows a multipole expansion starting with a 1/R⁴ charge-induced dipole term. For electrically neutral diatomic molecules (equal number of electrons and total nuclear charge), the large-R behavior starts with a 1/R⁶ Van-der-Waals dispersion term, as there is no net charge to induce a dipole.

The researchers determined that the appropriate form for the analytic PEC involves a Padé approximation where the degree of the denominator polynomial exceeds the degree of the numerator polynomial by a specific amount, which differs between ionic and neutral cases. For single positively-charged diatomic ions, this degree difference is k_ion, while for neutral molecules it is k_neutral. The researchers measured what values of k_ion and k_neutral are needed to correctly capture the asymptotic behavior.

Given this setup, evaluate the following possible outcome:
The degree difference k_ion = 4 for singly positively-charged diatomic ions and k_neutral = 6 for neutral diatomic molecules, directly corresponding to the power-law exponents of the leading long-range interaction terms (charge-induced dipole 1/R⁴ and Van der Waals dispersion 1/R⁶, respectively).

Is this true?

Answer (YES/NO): YES